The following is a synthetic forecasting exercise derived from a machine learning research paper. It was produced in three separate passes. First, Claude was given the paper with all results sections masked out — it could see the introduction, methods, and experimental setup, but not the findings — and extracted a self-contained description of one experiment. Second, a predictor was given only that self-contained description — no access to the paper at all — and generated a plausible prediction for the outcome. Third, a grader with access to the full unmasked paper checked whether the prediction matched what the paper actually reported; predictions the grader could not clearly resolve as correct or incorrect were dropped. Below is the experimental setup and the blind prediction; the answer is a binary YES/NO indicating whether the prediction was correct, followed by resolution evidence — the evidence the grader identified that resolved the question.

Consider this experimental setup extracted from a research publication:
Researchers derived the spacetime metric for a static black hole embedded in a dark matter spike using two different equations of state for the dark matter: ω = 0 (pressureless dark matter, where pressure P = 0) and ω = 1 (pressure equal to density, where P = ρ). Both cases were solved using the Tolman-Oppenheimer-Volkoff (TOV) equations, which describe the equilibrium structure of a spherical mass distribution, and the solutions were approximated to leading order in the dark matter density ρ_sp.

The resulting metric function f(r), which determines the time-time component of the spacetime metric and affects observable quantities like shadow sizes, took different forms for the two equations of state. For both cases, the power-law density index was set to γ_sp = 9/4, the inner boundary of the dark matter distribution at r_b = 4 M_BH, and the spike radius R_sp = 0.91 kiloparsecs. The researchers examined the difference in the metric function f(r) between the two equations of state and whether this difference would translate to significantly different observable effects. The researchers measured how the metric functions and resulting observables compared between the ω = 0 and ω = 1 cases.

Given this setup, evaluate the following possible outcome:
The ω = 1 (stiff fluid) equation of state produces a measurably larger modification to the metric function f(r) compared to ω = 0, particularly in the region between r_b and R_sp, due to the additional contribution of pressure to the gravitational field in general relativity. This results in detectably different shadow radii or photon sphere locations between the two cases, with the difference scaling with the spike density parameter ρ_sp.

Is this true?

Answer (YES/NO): NO